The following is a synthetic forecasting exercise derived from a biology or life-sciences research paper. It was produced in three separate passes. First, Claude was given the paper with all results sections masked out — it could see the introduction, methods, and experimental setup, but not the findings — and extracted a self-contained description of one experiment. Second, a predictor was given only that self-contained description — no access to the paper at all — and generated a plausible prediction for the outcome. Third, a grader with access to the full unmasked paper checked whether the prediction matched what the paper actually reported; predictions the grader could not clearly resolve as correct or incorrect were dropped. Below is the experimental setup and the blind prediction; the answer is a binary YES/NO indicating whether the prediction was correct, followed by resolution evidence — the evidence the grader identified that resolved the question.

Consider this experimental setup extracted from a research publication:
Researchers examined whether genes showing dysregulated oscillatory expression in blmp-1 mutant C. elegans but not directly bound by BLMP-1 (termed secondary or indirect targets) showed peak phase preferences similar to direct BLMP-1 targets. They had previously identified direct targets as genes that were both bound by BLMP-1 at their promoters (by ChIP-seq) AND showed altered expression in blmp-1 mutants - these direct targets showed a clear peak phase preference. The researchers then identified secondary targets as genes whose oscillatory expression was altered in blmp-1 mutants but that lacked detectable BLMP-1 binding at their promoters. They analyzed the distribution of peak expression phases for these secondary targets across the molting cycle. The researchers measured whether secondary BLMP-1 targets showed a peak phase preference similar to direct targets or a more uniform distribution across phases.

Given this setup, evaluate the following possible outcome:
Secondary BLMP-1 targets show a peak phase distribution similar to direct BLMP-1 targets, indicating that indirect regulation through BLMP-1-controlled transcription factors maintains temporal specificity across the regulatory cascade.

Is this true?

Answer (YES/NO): NO